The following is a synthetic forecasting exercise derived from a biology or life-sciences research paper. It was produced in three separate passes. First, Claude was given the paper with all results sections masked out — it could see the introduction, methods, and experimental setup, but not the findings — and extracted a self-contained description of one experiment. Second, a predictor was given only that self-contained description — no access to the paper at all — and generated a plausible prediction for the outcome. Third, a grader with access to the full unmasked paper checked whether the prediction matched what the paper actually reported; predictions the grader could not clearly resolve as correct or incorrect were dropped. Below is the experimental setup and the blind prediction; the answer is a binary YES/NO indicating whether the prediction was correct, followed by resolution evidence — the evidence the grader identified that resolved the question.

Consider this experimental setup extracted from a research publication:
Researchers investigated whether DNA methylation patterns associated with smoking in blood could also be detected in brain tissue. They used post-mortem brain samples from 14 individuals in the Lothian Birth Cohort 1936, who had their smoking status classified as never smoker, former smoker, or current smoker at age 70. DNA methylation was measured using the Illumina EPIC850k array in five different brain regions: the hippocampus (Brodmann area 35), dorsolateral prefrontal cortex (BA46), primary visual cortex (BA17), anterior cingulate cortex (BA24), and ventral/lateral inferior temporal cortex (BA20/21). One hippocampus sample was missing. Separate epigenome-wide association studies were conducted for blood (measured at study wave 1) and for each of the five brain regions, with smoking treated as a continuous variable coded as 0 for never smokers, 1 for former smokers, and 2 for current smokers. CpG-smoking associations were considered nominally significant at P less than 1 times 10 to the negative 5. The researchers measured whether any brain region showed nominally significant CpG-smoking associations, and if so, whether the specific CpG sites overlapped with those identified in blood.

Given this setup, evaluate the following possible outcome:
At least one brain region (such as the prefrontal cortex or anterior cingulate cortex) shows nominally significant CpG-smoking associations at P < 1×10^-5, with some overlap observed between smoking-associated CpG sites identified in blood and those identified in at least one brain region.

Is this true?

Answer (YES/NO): NO